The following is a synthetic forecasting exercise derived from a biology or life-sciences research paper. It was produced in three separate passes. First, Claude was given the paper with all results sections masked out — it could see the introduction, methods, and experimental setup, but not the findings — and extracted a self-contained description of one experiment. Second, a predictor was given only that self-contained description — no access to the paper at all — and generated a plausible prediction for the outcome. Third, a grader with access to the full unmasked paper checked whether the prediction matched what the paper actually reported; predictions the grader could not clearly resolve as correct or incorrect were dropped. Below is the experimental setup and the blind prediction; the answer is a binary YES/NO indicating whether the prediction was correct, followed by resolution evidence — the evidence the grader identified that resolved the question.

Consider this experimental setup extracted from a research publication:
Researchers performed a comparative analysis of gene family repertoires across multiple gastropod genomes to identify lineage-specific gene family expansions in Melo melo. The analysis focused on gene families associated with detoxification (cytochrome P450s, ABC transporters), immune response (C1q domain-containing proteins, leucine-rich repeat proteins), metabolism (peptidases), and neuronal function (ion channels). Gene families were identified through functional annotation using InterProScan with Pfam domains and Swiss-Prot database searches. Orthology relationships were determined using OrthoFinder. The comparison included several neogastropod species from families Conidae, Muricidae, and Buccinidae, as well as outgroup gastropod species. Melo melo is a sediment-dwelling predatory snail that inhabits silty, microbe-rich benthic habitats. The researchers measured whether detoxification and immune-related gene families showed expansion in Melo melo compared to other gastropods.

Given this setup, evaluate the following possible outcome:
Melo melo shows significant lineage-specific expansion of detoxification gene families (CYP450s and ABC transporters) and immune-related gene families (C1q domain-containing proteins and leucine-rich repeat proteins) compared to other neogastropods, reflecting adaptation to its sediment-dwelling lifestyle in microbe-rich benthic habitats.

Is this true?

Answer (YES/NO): NO